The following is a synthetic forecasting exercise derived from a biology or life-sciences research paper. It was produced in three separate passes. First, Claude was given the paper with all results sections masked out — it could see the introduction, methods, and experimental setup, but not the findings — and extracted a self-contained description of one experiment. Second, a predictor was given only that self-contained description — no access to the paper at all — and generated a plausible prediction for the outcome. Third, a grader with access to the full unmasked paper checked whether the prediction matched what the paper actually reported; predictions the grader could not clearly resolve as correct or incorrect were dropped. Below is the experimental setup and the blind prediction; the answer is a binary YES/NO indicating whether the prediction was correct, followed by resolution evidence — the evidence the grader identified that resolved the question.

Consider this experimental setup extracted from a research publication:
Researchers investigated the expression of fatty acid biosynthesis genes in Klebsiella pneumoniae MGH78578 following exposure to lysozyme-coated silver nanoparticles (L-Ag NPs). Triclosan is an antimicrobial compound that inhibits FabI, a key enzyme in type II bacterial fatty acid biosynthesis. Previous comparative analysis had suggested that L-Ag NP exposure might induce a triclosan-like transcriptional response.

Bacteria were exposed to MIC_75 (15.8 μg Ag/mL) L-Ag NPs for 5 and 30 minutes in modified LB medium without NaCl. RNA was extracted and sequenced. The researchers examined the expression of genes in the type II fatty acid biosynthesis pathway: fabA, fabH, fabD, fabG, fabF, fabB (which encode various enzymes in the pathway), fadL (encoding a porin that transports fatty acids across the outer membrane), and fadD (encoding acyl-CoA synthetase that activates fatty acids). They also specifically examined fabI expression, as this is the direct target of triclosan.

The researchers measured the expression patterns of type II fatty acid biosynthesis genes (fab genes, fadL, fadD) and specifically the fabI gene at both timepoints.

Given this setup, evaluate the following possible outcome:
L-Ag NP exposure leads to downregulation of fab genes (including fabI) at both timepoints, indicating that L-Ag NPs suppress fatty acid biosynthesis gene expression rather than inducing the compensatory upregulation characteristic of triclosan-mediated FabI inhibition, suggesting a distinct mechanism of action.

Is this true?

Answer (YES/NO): NO